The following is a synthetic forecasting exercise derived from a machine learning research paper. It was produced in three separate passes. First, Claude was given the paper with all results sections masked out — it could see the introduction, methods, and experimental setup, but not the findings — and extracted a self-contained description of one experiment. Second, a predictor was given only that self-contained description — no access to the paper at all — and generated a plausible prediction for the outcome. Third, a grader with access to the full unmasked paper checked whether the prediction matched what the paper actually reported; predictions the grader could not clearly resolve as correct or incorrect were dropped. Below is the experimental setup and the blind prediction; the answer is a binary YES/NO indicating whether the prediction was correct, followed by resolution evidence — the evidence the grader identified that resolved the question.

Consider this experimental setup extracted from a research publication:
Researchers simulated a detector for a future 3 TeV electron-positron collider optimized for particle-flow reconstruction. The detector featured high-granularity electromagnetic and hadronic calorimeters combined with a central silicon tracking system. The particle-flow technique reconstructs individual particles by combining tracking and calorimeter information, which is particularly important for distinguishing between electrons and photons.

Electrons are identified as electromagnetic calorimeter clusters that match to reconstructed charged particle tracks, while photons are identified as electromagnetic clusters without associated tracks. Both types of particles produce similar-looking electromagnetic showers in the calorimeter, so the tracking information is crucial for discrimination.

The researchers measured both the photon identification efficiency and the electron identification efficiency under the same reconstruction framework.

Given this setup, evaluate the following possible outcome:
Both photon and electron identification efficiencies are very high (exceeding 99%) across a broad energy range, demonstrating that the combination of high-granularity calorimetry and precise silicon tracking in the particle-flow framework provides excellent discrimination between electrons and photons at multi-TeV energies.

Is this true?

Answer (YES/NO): NO